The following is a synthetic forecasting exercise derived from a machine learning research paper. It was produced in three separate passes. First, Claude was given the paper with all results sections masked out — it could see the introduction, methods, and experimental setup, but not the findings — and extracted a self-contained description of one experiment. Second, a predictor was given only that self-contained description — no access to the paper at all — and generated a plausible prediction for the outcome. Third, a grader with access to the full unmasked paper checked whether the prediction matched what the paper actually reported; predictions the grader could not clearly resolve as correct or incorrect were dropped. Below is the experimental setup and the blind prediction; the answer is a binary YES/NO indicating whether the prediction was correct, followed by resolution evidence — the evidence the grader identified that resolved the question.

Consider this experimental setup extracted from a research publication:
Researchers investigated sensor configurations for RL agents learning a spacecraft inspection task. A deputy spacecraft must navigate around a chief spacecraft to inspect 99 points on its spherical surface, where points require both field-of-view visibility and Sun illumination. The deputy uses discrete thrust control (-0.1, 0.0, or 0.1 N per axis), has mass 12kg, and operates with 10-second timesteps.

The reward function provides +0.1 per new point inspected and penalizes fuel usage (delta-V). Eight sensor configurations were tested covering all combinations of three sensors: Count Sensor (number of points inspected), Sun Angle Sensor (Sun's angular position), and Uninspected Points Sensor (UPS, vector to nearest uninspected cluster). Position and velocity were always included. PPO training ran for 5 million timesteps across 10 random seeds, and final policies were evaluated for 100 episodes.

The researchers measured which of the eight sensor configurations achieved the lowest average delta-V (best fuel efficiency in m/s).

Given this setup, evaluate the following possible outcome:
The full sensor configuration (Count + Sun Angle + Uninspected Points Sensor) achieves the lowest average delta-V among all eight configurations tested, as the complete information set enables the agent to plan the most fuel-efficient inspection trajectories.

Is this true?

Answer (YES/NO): NO